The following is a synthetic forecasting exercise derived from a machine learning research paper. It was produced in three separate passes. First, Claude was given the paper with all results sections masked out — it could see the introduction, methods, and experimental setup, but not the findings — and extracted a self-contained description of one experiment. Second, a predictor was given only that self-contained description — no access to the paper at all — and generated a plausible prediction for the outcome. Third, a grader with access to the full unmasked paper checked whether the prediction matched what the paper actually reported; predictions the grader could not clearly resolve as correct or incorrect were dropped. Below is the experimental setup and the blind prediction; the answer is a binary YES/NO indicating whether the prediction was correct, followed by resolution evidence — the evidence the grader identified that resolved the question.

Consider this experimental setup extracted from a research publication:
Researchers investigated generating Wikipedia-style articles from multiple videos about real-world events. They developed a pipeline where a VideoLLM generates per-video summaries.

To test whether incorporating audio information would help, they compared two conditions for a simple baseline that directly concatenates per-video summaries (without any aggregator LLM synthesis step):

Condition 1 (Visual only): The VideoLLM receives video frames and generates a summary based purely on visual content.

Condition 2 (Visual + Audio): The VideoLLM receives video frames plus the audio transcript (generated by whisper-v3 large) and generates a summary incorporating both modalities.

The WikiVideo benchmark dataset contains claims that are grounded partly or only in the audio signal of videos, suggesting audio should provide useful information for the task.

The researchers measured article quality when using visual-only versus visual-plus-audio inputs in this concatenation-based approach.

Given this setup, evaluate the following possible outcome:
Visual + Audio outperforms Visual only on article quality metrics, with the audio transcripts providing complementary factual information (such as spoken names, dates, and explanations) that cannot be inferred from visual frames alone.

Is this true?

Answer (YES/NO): NO